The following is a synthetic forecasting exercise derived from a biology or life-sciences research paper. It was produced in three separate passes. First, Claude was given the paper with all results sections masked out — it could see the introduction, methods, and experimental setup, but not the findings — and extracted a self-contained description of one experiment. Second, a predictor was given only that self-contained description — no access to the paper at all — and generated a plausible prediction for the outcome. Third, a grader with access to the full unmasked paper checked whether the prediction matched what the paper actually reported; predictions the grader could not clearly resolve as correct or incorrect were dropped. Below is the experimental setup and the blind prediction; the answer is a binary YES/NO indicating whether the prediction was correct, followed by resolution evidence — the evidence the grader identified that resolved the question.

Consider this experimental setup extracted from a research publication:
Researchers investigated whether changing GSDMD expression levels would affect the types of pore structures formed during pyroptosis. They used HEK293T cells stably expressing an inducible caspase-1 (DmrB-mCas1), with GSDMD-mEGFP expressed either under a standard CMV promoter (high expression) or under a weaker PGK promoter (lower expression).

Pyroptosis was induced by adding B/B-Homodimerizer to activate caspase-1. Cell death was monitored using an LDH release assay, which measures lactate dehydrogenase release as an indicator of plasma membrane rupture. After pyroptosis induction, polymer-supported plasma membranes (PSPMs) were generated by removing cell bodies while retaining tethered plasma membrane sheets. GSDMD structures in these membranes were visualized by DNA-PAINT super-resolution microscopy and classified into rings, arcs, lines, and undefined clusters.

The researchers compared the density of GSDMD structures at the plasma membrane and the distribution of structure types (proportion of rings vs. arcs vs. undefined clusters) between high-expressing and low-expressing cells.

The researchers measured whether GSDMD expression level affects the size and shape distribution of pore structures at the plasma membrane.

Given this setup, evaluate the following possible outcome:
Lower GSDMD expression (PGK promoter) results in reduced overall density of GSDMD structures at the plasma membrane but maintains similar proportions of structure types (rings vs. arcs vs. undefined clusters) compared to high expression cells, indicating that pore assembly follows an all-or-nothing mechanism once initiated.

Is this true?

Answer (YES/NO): YES